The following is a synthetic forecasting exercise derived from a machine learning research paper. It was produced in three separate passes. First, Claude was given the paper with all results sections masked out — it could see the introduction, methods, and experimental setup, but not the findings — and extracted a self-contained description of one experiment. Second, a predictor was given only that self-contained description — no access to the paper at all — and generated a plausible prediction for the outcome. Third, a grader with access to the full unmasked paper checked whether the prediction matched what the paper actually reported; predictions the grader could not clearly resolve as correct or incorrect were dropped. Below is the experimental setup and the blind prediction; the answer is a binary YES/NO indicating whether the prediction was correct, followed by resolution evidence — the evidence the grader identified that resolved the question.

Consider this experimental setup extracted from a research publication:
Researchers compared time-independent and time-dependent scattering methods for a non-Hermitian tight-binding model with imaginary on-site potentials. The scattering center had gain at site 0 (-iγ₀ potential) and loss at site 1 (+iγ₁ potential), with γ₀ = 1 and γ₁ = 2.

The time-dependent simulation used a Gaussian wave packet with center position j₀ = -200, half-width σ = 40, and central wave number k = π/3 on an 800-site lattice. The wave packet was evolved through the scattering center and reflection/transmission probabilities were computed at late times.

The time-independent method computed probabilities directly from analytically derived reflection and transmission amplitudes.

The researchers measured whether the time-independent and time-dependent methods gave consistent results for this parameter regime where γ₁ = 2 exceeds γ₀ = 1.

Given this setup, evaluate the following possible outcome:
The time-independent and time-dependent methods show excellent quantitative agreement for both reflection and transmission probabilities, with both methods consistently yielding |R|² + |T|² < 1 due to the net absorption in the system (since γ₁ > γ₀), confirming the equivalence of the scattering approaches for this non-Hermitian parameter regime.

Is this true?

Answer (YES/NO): NO